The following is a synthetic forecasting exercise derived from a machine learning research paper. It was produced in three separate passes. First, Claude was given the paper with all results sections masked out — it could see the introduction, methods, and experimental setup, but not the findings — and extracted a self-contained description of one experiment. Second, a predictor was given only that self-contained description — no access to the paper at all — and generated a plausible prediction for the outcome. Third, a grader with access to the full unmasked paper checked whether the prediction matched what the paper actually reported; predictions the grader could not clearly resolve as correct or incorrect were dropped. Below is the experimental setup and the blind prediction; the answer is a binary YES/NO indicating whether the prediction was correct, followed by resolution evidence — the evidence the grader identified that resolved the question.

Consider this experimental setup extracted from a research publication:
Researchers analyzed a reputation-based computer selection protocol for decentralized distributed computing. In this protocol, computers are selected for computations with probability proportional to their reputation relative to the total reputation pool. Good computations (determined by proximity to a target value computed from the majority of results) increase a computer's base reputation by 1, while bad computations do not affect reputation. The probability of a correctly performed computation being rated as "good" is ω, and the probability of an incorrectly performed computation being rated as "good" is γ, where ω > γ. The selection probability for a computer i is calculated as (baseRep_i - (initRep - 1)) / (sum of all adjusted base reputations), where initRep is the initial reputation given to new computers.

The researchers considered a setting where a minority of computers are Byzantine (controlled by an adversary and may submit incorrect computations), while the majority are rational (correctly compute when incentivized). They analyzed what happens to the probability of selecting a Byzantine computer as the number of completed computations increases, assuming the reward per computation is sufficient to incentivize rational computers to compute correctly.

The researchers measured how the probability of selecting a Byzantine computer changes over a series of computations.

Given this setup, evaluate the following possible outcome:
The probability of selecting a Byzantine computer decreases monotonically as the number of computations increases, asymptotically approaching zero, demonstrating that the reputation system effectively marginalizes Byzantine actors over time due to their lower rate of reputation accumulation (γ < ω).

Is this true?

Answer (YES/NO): YES